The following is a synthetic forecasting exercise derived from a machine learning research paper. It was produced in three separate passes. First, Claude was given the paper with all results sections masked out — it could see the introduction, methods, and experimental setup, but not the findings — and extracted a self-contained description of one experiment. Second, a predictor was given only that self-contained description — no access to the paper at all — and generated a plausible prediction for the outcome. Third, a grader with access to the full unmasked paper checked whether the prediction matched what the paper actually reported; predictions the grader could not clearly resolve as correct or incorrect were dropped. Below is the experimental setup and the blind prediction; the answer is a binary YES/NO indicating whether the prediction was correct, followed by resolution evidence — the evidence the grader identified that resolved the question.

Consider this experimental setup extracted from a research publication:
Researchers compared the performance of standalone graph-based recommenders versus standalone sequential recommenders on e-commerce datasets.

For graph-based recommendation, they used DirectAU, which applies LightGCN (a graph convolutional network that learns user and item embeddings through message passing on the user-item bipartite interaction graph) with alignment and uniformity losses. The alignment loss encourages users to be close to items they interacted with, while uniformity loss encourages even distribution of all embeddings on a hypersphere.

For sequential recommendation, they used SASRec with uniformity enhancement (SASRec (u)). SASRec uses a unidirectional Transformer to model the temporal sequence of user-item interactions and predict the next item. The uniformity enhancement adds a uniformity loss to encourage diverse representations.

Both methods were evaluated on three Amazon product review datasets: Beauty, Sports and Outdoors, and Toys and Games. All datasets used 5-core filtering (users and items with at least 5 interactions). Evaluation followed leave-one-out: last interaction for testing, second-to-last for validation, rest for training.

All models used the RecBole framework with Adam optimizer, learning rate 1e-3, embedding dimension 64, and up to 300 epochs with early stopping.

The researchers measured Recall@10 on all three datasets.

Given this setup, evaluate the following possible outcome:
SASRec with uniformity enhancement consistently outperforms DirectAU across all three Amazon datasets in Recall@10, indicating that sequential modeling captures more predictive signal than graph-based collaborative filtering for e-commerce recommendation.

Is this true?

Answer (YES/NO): YES